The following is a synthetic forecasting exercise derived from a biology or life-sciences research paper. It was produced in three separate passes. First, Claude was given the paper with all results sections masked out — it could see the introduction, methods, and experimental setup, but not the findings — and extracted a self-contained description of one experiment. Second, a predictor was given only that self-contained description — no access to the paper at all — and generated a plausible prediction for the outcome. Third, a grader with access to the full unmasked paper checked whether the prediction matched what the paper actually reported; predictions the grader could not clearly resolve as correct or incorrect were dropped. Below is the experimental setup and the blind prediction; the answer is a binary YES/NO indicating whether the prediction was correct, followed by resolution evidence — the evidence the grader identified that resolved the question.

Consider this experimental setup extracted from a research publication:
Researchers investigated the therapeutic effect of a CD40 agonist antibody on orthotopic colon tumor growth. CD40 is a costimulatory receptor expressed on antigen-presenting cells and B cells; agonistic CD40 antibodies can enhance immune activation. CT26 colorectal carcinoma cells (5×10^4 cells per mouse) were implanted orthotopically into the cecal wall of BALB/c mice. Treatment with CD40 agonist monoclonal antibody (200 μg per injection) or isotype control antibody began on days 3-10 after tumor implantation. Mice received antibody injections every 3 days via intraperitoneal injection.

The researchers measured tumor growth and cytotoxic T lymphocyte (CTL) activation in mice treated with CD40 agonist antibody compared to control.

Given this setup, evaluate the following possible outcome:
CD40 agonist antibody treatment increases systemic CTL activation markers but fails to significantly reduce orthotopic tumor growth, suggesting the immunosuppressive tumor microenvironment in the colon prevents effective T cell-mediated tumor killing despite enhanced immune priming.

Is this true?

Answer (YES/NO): NO